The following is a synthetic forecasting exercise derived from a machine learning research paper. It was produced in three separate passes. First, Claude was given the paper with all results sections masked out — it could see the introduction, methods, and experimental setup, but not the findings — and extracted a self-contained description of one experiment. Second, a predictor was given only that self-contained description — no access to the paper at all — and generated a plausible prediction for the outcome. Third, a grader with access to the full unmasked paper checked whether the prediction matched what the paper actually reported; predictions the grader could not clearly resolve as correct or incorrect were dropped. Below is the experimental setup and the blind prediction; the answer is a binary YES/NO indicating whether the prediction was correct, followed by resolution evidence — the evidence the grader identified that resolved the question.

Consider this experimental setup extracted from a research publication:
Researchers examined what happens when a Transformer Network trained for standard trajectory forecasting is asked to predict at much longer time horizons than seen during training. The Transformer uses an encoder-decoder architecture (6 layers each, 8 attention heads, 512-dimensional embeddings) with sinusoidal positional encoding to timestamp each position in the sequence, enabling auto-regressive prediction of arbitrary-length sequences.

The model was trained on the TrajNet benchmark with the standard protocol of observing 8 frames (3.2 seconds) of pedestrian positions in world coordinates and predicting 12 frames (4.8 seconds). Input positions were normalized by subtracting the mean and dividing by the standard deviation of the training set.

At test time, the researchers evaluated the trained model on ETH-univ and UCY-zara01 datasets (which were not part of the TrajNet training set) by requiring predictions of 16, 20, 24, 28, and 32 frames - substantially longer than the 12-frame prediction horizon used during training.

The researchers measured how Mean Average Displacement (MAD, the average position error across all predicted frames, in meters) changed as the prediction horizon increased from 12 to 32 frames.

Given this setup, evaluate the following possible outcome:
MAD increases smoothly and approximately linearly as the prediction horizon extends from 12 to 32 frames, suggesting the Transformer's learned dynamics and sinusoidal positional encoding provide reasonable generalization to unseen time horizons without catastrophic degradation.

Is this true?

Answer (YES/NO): NO